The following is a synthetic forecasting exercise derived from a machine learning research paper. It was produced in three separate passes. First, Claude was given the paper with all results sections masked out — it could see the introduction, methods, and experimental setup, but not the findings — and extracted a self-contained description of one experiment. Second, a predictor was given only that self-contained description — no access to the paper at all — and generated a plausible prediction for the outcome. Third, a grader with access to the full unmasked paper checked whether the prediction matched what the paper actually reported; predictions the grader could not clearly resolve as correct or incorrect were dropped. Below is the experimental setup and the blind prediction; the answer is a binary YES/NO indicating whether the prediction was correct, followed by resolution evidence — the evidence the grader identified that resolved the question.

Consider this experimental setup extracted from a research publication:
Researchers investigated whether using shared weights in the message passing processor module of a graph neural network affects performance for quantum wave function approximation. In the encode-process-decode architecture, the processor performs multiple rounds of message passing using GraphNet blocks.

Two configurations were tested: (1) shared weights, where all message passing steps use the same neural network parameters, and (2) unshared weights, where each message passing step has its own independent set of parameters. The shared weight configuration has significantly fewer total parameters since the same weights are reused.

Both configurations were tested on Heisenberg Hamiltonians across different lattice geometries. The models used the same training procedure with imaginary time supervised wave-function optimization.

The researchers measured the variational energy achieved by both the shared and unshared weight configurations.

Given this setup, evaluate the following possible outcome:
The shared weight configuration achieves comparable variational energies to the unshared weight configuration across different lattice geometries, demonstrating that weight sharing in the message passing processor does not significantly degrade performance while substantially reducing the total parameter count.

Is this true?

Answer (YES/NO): YES